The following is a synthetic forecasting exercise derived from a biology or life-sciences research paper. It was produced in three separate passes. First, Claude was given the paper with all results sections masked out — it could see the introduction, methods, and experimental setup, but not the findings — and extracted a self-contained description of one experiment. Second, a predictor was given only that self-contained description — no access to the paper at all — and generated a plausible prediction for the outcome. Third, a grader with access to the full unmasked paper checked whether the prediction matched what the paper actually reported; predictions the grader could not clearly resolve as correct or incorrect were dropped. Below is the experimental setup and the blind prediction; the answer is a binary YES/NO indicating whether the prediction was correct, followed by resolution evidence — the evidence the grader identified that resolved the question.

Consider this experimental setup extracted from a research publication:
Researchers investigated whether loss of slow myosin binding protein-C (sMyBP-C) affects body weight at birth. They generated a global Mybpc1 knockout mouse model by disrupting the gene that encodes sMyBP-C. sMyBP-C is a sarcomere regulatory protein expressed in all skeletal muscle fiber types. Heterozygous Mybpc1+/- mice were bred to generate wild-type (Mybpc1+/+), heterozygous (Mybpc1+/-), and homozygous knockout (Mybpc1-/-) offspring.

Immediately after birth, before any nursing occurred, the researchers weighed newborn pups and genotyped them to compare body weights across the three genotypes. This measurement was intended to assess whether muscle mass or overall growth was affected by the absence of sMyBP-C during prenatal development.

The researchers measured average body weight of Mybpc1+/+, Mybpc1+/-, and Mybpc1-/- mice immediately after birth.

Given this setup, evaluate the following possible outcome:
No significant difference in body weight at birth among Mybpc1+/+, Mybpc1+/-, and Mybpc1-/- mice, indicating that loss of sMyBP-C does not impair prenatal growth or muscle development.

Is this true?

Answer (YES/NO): NO